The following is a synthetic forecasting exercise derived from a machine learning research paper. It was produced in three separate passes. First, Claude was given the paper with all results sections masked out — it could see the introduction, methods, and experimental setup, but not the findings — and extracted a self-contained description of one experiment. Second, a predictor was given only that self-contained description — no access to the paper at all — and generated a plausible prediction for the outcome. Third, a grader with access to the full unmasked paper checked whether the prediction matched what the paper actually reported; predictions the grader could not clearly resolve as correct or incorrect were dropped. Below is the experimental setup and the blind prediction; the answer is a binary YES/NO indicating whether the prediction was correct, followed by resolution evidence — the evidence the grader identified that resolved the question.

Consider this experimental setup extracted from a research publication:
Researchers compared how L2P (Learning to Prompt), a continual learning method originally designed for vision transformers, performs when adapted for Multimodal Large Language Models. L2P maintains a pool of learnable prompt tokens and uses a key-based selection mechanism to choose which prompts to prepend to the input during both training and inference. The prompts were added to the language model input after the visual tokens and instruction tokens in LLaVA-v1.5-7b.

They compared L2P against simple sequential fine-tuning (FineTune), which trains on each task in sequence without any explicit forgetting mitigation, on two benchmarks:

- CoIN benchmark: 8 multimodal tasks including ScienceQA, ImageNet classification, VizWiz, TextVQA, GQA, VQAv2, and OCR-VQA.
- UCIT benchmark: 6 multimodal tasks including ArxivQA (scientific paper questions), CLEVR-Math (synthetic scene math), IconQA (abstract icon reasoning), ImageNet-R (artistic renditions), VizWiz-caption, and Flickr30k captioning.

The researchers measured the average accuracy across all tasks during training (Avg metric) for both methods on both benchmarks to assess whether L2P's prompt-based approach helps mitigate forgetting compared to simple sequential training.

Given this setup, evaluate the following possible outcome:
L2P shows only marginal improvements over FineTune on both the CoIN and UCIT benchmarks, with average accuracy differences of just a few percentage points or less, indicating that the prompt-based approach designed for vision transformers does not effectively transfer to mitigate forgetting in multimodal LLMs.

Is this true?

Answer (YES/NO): NO